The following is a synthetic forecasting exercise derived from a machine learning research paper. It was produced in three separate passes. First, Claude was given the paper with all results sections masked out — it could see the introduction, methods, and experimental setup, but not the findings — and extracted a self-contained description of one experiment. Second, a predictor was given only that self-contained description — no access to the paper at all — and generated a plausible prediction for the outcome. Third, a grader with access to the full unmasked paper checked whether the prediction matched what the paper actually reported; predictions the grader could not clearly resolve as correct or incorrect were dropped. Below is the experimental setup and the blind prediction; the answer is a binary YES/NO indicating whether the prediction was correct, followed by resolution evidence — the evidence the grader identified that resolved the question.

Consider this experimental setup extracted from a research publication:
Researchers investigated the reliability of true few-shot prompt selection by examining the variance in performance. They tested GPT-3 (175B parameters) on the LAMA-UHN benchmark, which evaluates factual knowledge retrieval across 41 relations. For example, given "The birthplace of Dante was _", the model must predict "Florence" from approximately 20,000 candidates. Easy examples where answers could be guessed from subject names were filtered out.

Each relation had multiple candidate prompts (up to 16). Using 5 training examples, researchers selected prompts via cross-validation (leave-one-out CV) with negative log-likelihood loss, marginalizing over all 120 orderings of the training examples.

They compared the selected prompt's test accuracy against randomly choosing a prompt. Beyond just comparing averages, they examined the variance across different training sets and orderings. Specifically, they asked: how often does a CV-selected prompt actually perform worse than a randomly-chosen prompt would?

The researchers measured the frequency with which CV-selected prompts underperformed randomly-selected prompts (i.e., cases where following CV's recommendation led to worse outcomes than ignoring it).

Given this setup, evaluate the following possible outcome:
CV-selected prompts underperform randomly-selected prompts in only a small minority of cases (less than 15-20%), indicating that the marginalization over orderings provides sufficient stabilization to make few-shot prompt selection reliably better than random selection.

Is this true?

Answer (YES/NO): NO